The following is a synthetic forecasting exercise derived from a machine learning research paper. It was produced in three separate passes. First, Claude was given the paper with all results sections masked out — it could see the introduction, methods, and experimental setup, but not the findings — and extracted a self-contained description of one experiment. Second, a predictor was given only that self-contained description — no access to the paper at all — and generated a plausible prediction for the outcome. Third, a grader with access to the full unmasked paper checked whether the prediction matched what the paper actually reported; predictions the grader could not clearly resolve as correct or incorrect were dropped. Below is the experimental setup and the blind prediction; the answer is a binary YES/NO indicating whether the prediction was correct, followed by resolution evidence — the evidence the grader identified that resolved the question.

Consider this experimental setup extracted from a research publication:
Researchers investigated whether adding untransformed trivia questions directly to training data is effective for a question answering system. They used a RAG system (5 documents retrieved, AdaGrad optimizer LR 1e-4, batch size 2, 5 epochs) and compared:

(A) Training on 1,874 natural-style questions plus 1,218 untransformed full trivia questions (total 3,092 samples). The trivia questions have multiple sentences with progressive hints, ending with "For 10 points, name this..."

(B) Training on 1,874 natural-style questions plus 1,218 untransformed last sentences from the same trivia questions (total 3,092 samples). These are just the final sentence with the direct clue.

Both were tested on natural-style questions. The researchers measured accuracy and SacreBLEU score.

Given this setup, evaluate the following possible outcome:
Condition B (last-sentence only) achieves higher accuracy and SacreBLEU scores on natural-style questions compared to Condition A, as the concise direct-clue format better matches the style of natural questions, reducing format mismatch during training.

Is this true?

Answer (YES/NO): YES